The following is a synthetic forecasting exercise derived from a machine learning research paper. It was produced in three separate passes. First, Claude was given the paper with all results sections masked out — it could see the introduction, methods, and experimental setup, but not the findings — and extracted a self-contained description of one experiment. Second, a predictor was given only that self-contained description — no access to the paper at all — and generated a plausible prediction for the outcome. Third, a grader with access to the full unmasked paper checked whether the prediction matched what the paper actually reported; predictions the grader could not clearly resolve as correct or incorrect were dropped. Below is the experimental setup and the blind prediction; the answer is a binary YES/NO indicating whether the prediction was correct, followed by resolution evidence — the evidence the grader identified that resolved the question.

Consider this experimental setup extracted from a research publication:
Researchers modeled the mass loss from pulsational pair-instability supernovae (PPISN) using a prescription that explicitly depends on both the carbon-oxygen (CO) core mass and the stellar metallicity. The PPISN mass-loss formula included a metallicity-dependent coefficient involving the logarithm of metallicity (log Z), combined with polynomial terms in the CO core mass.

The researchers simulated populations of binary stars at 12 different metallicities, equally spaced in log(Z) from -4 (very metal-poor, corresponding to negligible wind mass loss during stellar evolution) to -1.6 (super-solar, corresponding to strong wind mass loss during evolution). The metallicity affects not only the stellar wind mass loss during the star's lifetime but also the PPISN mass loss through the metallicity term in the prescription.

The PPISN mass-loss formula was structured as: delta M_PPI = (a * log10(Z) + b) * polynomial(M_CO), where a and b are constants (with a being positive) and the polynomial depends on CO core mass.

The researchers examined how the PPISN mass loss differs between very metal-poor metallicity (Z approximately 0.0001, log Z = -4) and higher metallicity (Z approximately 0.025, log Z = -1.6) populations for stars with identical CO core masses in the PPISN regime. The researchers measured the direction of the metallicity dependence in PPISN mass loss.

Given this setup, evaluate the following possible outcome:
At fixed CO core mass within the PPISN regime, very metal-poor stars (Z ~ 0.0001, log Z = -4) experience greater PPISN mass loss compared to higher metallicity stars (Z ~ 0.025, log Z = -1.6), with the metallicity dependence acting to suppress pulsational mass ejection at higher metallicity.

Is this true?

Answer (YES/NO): NO